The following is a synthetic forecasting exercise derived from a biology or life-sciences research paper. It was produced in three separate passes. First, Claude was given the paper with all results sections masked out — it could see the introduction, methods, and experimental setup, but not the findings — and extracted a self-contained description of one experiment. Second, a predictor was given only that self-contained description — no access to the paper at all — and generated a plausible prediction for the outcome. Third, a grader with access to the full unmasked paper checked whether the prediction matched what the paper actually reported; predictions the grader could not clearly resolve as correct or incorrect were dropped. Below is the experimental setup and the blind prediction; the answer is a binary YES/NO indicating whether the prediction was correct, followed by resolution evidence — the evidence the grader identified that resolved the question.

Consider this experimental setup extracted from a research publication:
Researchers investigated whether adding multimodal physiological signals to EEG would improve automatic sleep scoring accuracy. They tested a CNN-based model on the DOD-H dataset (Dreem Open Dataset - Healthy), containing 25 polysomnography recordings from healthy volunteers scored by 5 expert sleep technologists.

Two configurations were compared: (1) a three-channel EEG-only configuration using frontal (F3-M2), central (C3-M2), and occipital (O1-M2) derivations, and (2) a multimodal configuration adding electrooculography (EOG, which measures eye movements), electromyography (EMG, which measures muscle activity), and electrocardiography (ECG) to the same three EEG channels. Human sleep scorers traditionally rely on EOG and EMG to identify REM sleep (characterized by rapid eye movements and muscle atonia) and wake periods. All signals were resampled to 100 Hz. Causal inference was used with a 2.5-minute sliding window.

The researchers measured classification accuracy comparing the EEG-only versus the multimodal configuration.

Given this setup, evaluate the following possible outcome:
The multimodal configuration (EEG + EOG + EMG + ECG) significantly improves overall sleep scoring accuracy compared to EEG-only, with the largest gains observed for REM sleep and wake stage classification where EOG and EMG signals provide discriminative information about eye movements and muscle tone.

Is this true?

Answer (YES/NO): NO